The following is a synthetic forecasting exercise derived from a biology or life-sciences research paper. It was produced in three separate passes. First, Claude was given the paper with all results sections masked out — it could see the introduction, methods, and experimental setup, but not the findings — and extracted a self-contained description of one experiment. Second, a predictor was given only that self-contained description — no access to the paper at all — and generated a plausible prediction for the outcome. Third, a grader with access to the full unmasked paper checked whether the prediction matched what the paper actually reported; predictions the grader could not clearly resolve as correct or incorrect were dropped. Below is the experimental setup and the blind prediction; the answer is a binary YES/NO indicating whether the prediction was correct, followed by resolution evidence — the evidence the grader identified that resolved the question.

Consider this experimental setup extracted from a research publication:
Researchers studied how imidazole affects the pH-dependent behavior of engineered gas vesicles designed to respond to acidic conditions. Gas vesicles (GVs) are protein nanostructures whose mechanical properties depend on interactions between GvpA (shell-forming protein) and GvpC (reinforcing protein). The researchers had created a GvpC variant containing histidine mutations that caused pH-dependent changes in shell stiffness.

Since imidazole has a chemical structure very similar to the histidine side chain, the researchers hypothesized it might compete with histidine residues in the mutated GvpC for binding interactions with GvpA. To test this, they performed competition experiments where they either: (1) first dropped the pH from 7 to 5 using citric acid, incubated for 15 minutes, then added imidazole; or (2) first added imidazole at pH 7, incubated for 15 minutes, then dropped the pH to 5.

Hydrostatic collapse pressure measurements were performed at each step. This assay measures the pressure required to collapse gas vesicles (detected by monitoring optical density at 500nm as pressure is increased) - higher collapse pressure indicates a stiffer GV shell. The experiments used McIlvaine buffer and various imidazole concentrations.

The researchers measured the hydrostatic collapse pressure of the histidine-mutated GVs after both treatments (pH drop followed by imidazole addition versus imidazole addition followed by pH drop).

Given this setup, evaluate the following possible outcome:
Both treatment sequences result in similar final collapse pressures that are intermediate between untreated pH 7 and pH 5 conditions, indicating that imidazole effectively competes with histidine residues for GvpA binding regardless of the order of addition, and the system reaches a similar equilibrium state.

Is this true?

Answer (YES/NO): NO